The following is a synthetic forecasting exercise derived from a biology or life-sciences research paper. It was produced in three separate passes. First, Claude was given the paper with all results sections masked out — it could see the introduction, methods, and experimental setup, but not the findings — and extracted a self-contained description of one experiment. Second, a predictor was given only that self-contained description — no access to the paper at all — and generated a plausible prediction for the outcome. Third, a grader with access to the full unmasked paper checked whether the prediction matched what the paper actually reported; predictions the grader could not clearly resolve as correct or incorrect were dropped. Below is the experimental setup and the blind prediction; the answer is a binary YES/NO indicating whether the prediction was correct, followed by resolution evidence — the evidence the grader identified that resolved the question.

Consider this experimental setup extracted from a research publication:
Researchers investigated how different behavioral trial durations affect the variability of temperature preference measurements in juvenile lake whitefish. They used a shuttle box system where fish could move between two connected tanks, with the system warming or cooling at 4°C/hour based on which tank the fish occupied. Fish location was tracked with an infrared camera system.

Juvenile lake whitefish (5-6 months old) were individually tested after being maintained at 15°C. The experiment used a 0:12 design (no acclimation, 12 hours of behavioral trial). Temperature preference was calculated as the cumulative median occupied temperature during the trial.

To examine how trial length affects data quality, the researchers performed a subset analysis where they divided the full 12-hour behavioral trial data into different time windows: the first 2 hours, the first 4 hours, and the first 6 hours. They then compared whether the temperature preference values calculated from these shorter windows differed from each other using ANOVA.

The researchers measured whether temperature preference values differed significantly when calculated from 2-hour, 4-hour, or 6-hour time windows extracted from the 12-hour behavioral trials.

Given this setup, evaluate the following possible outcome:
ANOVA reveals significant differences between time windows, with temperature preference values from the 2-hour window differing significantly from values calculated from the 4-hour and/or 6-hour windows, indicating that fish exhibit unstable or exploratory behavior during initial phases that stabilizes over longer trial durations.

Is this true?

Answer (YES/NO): NO